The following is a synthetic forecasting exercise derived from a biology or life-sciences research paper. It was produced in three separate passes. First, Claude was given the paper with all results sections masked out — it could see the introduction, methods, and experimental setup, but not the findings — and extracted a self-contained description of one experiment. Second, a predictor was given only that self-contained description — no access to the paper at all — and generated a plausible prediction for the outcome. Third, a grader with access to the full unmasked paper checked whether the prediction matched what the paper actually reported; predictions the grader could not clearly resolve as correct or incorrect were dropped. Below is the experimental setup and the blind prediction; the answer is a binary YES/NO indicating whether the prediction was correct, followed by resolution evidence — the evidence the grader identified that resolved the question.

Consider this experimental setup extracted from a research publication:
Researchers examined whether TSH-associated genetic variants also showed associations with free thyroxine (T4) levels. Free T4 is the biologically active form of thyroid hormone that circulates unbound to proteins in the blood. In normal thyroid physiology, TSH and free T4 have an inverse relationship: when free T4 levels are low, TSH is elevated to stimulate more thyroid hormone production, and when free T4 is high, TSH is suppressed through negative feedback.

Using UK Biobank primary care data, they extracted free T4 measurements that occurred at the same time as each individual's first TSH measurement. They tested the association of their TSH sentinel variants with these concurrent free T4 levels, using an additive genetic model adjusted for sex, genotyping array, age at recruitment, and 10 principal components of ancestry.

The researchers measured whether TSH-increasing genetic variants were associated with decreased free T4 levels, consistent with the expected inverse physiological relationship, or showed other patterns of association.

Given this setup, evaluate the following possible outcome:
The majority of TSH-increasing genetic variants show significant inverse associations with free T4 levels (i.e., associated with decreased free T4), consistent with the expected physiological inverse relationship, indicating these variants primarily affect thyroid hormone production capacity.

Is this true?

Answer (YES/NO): NO